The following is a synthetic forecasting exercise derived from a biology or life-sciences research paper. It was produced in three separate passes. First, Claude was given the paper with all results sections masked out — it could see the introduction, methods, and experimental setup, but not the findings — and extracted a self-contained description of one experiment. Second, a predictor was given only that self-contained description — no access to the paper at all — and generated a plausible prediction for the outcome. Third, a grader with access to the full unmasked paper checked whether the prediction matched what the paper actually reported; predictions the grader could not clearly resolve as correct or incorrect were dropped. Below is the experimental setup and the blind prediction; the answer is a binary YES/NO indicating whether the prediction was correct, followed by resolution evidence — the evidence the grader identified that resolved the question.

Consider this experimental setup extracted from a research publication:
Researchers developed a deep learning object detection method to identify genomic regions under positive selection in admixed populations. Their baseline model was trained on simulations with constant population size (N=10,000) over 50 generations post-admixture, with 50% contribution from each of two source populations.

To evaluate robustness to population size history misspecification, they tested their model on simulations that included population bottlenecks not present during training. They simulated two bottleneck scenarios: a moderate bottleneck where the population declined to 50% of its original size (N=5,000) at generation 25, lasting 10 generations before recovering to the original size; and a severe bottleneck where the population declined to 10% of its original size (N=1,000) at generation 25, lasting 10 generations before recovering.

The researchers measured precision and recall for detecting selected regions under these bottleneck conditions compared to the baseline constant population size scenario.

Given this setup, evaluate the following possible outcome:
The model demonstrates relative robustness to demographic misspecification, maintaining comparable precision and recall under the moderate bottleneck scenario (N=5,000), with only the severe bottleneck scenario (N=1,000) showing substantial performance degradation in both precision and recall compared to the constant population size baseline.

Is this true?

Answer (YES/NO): NO